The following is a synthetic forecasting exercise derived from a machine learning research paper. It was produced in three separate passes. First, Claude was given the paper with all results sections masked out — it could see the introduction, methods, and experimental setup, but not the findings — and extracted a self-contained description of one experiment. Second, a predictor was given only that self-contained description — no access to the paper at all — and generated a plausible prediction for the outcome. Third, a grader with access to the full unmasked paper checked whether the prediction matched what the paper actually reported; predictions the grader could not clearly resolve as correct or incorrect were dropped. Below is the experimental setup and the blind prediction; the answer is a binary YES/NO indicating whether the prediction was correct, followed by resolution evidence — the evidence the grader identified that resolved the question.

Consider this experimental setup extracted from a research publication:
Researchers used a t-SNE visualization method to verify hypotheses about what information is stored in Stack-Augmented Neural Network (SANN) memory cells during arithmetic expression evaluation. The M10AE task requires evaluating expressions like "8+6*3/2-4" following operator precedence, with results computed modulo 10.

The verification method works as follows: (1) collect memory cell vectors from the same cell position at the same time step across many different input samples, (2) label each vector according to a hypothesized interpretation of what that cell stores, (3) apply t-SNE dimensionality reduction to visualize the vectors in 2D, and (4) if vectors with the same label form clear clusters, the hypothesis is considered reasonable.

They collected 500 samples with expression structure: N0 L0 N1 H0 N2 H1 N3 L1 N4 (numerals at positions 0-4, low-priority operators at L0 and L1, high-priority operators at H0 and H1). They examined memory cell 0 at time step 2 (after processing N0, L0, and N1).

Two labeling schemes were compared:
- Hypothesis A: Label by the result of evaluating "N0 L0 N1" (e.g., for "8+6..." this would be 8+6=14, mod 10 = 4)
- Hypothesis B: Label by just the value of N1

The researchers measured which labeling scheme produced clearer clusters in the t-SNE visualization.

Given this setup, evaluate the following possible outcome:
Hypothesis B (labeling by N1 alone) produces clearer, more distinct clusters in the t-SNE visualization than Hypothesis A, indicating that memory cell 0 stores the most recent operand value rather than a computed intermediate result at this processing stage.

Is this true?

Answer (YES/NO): NO